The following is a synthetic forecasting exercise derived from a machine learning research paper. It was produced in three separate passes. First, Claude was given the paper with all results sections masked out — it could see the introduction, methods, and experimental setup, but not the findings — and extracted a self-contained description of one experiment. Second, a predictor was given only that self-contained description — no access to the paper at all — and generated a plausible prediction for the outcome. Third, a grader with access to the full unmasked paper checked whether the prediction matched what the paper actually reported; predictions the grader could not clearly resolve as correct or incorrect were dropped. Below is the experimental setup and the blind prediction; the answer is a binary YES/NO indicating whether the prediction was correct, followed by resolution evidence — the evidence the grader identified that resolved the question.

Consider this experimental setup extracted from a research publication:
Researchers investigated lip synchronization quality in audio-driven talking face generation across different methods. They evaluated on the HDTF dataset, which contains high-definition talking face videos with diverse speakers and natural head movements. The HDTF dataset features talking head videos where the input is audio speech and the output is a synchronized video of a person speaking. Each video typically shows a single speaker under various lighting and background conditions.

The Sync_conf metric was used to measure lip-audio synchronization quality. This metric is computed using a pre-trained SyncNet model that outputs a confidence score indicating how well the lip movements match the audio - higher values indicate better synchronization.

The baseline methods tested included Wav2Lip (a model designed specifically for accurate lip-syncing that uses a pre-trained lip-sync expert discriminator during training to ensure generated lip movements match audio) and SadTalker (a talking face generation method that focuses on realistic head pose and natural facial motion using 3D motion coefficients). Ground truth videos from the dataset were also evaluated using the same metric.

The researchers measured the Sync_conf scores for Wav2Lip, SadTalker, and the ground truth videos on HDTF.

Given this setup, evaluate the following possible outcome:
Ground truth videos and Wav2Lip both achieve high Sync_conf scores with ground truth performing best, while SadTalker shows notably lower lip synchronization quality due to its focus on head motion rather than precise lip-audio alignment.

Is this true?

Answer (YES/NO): NO